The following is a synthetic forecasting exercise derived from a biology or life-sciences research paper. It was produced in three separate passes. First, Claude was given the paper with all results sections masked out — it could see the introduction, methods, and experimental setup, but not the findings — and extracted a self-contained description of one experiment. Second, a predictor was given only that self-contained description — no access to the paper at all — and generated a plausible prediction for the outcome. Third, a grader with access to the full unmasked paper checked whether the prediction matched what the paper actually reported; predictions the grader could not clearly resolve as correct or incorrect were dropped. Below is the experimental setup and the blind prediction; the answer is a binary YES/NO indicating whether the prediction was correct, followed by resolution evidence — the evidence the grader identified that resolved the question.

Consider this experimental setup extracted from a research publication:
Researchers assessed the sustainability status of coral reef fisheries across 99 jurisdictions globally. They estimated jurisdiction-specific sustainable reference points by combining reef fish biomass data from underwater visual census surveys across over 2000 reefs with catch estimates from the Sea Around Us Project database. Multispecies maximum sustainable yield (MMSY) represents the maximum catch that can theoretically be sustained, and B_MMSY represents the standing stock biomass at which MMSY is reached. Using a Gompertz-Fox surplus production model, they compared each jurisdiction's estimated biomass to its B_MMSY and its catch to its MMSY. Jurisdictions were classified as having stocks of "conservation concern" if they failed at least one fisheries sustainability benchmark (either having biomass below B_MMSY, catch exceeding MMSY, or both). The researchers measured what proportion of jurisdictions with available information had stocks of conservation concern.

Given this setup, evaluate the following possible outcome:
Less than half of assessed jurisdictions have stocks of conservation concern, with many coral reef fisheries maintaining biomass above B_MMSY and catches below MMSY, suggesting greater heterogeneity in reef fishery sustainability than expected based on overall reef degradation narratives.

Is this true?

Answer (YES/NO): NO